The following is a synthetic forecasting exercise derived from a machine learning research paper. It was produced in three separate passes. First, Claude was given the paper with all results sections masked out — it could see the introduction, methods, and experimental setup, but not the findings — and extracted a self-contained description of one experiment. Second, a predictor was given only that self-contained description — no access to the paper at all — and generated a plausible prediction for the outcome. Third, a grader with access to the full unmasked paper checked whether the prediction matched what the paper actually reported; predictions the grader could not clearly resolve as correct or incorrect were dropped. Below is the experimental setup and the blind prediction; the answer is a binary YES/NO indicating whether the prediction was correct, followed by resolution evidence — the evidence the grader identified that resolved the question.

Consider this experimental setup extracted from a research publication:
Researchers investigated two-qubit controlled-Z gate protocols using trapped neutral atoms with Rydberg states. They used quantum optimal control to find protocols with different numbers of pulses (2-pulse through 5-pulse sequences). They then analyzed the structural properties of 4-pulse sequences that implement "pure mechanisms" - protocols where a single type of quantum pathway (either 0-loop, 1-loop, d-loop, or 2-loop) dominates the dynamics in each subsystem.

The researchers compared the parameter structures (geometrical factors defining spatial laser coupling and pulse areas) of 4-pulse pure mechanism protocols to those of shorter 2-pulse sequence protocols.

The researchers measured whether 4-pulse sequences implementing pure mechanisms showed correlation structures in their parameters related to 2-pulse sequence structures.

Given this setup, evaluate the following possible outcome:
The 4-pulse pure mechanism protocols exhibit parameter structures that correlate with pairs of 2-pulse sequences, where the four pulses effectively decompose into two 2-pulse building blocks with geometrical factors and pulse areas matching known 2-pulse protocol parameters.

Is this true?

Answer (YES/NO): YES